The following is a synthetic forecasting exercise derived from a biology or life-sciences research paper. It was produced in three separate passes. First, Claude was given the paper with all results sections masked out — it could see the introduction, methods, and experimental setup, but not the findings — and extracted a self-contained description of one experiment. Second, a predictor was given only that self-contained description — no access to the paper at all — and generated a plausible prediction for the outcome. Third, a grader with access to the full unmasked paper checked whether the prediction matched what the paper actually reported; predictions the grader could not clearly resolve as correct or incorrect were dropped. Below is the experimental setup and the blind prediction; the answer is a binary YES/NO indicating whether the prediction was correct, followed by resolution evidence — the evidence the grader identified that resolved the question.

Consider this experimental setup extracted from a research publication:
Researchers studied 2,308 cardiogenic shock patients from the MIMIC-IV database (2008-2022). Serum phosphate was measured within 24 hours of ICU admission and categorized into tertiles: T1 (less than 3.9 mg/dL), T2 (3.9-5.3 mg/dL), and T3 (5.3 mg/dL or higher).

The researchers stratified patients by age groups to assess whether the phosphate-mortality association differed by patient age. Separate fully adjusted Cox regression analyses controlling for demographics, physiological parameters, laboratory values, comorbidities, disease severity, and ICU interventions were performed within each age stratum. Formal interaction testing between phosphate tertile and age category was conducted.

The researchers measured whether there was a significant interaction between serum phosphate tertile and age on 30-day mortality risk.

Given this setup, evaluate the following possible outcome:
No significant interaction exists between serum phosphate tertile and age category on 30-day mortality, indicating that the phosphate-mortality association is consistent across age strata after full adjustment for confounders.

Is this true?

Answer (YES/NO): YES